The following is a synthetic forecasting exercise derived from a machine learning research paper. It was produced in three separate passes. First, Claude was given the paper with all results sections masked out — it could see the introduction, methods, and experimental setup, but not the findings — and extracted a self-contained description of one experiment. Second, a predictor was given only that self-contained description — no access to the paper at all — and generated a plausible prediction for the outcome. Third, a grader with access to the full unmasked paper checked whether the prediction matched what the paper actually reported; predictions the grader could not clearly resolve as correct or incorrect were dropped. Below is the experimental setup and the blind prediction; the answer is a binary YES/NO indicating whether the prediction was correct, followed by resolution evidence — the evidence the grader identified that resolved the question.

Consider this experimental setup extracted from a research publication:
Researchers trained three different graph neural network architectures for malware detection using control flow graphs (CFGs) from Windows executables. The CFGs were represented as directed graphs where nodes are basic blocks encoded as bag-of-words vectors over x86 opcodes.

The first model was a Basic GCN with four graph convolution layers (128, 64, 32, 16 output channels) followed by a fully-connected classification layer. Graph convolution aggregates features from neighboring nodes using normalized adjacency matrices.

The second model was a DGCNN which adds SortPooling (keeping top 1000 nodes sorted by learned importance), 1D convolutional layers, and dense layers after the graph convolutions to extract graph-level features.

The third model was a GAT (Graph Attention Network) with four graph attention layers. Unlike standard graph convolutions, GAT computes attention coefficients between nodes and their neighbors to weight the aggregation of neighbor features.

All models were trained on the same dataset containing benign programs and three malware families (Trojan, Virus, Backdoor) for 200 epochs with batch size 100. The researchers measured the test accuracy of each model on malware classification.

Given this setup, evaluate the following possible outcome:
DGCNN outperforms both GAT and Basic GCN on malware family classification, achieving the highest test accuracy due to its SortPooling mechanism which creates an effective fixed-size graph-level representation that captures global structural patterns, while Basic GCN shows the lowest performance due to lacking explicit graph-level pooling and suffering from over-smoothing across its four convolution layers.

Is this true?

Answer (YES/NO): NO